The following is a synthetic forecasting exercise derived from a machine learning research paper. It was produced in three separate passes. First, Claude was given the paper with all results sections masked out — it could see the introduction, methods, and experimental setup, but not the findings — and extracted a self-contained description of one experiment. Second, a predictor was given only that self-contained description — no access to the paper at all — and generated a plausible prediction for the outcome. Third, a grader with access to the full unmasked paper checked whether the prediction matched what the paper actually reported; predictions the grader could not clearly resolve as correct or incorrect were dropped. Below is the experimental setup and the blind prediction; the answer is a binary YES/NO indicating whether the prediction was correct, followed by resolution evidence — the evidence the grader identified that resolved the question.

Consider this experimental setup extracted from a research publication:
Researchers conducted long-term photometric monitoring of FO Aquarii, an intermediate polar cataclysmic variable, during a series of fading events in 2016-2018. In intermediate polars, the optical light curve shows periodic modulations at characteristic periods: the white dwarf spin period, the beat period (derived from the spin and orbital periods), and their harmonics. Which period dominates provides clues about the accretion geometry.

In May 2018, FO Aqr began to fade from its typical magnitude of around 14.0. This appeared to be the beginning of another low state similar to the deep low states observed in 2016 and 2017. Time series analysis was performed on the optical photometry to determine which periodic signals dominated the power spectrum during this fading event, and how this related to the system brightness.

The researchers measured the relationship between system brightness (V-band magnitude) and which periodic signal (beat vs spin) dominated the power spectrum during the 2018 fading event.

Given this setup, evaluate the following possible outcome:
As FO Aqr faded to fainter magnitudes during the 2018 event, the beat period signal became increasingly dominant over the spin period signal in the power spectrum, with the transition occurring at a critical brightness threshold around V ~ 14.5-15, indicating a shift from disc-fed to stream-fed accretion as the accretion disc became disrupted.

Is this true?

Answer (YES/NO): NO